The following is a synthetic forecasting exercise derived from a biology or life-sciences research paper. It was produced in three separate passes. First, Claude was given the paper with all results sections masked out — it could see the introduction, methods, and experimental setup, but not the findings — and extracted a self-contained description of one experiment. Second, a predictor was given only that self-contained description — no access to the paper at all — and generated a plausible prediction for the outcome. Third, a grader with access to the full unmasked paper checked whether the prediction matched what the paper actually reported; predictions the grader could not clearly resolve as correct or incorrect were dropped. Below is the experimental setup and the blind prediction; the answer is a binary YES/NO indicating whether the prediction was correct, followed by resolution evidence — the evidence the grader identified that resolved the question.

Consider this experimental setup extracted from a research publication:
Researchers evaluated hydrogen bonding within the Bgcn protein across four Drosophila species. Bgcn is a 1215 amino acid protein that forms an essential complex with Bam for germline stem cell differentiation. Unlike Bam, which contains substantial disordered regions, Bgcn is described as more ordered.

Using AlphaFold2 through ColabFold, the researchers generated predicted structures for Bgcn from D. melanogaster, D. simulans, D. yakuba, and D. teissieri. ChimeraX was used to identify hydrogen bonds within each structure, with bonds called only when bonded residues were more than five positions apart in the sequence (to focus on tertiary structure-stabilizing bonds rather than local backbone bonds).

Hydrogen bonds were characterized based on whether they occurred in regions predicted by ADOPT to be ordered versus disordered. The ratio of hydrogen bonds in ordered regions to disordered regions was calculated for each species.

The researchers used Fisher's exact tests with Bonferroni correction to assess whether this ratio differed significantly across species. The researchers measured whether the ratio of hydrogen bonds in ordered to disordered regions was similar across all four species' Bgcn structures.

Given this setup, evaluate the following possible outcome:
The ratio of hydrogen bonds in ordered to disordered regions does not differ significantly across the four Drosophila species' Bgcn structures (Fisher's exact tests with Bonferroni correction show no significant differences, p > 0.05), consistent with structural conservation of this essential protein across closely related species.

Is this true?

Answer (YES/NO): YES